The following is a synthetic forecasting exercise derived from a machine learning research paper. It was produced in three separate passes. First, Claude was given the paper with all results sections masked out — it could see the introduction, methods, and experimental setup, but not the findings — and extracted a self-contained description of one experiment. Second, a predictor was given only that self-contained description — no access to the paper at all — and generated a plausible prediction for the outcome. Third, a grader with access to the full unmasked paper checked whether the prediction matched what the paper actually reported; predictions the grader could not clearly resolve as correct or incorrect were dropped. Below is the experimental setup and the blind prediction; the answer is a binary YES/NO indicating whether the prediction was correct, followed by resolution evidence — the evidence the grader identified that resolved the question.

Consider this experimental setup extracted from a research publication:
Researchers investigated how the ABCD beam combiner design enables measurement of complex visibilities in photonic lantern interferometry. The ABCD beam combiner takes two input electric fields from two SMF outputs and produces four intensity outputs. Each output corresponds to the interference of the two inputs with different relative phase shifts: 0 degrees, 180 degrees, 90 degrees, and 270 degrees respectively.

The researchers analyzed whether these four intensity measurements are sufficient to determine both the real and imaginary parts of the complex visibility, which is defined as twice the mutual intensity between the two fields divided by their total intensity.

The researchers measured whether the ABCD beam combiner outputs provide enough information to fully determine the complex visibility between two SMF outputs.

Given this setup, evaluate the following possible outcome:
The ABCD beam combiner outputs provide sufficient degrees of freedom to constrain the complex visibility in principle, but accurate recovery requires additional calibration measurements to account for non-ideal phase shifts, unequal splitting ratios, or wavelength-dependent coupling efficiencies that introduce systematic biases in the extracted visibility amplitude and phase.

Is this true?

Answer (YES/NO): YES